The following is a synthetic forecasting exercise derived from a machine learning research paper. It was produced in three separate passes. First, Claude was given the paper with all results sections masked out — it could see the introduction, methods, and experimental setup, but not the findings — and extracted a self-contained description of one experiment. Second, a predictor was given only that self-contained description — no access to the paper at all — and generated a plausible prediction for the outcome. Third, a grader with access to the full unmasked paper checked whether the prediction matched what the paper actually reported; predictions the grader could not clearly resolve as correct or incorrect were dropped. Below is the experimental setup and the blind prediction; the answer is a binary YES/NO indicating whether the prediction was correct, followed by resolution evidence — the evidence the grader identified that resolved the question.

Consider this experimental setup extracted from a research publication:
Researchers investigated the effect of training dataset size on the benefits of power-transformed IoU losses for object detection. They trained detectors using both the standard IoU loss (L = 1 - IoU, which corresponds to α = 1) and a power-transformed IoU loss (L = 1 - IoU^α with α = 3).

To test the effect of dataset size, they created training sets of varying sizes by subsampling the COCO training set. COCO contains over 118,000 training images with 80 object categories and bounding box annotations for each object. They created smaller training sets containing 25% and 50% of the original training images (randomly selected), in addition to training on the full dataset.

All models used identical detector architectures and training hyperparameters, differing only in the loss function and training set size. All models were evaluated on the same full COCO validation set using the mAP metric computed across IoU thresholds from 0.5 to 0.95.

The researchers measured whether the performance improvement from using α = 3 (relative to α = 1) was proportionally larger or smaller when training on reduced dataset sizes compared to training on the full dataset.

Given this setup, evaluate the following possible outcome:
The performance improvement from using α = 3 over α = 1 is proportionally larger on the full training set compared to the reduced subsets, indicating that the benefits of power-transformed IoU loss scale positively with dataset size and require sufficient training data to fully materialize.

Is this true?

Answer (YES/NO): NO